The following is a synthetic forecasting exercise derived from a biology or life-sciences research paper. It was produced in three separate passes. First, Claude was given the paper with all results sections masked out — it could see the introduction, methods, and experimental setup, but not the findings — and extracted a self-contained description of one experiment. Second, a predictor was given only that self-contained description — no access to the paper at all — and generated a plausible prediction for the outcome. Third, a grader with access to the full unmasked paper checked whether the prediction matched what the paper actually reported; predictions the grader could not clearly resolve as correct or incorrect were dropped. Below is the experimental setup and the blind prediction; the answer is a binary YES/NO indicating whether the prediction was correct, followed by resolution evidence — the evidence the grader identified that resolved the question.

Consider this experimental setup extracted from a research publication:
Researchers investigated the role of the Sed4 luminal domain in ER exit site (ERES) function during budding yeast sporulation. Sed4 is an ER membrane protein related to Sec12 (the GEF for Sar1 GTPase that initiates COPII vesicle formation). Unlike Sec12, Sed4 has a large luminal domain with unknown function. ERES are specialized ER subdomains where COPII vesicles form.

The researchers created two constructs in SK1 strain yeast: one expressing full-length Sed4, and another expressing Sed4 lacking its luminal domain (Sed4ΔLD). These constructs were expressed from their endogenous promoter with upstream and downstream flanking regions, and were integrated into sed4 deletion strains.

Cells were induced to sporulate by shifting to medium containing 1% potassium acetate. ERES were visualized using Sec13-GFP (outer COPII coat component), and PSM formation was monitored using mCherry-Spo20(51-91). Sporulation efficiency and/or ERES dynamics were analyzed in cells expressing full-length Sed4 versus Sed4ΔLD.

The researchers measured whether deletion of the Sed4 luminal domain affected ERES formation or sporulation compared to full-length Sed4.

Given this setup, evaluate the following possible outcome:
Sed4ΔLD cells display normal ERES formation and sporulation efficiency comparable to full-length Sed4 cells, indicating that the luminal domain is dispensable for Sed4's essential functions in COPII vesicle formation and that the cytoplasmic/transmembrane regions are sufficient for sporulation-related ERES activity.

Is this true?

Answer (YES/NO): YES